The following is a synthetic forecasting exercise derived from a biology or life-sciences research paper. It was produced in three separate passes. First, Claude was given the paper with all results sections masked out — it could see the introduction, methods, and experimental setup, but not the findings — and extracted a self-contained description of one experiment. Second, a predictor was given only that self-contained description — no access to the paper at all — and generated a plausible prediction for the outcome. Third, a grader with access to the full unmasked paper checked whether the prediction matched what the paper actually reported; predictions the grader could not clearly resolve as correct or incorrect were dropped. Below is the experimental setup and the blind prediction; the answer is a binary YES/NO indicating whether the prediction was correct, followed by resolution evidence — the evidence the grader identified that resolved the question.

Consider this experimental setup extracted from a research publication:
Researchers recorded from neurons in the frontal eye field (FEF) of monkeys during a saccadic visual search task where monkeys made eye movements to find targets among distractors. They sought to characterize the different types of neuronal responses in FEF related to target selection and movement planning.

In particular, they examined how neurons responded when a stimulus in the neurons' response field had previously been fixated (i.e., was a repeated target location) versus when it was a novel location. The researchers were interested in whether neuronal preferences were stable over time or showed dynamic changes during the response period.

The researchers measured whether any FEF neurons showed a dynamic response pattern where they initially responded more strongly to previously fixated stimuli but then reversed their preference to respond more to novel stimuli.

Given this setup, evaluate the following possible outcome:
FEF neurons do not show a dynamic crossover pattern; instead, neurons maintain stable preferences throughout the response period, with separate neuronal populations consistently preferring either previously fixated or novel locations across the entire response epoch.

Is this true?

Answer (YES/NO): NO